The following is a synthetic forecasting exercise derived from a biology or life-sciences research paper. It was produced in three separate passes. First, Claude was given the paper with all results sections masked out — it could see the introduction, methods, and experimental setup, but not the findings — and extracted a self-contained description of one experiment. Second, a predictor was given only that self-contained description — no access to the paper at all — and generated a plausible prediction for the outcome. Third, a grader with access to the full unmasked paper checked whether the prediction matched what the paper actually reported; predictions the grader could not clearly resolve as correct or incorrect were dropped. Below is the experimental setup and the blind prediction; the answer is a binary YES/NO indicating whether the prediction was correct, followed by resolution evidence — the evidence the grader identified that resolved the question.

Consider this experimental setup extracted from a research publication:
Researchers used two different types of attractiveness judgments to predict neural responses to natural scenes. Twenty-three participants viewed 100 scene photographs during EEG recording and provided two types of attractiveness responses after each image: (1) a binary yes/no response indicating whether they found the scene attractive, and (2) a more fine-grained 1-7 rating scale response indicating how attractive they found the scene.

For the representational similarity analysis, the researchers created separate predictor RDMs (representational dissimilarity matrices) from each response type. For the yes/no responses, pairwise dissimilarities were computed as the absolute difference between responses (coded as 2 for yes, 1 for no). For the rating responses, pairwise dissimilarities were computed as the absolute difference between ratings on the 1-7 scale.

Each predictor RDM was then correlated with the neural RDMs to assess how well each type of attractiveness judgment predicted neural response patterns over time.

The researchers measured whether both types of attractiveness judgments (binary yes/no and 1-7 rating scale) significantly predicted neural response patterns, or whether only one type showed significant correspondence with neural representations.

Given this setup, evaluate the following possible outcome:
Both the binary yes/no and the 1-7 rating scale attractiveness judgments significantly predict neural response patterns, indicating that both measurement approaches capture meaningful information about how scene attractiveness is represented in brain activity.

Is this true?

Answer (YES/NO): YES